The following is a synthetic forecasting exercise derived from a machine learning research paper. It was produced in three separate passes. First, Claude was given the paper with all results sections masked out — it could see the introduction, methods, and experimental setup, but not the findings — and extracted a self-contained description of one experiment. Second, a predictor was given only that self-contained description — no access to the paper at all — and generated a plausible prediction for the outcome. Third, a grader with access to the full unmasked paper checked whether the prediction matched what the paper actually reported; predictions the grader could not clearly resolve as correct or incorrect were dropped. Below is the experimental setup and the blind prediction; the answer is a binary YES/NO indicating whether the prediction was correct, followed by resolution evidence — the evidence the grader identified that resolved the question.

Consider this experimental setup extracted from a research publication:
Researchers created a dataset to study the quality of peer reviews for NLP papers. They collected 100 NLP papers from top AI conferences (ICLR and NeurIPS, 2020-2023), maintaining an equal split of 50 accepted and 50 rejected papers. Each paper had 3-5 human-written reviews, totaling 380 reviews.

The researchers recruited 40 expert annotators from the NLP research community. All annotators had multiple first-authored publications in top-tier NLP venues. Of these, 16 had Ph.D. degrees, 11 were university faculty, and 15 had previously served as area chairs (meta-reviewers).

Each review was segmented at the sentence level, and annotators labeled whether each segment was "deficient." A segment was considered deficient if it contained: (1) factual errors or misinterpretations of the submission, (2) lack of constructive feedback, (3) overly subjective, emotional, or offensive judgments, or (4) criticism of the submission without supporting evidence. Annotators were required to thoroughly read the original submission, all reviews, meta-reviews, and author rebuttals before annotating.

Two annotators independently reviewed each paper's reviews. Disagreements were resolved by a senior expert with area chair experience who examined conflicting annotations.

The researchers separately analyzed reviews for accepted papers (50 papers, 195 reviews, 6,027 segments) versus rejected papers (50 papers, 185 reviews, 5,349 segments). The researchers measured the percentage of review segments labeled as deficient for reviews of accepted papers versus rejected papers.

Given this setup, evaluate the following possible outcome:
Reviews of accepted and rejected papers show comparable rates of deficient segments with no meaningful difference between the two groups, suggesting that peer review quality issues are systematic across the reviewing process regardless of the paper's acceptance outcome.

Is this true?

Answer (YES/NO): NO